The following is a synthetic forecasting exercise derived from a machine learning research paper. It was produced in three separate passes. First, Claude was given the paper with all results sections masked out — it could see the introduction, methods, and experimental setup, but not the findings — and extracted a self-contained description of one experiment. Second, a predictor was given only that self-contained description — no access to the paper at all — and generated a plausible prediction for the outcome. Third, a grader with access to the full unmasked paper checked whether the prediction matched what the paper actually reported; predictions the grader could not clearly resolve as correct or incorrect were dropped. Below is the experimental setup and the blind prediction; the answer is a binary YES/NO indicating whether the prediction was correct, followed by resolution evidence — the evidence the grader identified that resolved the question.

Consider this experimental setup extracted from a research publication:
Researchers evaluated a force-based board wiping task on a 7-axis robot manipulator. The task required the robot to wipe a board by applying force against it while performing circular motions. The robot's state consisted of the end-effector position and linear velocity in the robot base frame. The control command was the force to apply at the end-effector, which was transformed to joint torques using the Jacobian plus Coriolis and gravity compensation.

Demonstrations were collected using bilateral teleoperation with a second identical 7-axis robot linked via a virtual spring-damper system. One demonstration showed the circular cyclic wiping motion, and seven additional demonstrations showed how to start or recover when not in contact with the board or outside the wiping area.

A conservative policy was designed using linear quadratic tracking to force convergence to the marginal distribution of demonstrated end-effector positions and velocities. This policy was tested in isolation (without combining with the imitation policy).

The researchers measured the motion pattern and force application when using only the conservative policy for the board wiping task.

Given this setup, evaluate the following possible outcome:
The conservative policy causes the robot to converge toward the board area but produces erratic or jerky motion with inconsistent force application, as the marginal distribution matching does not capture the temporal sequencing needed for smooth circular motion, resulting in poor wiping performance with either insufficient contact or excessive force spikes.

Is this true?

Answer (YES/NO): NO